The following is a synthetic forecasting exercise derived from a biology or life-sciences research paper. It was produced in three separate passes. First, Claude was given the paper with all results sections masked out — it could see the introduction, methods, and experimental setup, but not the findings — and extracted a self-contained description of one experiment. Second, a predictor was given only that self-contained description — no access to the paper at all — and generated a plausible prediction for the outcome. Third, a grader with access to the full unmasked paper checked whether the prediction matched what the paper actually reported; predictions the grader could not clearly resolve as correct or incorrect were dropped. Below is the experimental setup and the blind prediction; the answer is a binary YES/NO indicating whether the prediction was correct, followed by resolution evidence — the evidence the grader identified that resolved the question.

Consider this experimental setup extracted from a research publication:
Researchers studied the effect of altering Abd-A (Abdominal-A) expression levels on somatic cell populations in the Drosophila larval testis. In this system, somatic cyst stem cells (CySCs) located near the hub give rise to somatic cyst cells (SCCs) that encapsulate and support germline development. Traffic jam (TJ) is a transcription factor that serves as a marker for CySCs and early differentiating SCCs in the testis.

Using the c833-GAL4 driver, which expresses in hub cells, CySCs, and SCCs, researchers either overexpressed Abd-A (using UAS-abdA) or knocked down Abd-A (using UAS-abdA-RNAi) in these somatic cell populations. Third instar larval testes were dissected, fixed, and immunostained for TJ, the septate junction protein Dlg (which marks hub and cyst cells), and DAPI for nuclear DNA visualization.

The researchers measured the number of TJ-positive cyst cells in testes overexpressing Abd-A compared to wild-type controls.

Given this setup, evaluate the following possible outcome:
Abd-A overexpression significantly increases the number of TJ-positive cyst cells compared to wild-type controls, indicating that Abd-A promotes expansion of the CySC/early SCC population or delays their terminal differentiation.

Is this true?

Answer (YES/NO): NO